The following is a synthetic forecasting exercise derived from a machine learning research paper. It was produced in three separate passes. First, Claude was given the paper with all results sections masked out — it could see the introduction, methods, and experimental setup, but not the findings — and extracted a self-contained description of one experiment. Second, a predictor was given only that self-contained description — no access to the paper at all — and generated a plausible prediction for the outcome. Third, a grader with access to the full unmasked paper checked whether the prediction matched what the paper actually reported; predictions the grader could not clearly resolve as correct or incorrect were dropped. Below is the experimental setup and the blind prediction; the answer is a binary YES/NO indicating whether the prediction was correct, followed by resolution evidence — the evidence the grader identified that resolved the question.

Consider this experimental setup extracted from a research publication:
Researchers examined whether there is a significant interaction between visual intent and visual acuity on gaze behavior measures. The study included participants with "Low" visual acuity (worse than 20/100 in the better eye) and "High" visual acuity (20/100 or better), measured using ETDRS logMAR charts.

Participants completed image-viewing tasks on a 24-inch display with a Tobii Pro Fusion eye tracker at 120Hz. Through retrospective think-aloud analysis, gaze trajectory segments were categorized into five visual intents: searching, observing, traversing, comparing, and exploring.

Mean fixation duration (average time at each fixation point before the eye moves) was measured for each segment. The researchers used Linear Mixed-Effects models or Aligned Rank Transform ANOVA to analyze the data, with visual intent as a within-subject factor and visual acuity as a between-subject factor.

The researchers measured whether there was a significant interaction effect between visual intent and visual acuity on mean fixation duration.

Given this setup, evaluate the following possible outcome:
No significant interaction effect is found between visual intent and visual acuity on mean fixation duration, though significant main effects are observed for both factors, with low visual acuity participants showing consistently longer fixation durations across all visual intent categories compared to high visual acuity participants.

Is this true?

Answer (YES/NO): NO